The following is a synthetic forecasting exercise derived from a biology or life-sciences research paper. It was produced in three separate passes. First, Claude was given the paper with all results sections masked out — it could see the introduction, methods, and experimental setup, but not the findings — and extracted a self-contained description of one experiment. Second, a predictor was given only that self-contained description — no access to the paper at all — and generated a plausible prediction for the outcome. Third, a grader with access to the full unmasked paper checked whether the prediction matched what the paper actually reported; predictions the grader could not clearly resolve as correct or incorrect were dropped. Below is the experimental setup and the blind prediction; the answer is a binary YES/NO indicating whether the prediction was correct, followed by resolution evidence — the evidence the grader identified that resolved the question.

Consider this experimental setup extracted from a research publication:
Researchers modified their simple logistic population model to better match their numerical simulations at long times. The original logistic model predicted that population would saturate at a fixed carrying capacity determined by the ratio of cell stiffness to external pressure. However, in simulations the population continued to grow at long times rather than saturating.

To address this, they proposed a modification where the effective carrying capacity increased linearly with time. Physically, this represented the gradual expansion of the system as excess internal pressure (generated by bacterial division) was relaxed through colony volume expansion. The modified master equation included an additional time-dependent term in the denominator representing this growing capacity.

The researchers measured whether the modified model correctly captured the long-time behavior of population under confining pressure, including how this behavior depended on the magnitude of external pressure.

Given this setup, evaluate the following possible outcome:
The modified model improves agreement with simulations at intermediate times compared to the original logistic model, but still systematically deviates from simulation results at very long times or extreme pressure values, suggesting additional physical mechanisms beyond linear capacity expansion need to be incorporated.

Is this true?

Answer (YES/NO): NO